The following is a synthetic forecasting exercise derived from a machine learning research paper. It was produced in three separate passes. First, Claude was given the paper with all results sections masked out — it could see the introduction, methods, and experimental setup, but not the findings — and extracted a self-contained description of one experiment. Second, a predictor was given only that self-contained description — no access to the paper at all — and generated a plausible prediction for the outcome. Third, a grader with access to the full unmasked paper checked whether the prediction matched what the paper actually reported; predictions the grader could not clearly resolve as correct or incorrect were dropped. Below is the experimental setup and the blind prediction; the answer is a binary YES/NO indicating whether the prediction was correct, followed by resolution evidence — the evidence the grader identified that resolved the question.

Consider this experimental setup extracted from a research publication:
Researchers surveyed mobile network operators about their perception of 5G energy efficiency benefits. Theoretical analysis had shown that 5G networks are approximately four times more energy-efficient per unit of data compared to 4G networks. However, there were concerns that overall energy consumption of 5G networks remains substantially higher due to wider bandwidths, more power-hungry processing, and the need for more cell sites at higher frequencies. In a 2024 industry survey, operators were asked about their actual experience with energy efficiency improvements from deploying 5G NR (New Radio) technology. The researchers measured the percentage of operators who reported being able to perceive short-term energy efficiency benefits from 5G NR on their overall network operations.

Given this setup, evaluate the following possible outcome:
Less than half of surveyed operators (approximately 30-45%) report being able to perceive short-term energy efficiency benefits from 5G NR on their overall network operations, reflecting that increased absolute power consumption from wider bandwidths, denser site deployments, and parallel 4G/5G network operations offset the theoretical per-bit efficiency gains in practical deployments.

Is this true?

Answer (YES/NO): YES